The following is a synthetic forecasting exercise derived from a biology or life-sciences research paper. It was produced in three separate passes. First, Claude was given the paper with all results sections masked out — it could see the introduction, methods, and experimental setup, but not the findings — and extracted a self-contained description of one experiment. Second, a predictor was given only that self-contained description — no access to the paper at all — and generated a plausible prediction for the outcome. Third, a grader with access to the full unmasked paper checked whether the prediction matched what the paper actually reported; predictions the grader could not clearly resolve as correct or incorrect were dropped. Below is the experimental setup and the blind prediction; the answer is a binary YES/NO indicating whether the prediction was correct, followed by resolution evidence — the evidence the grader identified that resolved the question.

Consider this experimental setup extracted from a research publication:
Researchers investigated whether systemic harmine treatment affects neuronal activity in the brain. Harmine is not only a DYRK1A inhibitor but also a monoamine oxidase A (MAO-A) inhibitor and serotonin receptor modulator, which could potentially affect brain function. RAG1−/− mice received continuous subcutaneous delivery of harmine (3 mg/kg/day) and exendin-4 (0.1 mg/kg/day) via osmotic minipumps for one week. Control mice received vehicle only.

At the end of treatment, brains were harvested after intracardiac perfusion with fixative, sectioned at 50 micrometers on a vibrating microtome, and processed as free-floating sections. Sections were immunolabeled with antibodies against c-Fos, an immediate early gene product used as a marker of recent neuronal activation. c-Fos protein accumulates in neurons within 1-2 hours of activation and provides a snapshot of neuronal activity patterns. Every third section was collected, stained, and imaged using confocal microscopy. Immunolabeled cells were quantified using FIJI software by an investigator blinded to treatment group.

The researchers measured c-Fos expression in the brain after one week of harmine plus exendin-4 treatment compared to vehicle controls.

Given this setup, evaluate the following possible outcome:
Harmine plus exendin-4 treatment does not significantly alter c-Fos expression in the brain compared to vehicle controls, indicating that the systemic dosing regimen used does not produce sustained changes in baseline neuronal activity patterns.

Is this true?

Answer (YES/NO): YES